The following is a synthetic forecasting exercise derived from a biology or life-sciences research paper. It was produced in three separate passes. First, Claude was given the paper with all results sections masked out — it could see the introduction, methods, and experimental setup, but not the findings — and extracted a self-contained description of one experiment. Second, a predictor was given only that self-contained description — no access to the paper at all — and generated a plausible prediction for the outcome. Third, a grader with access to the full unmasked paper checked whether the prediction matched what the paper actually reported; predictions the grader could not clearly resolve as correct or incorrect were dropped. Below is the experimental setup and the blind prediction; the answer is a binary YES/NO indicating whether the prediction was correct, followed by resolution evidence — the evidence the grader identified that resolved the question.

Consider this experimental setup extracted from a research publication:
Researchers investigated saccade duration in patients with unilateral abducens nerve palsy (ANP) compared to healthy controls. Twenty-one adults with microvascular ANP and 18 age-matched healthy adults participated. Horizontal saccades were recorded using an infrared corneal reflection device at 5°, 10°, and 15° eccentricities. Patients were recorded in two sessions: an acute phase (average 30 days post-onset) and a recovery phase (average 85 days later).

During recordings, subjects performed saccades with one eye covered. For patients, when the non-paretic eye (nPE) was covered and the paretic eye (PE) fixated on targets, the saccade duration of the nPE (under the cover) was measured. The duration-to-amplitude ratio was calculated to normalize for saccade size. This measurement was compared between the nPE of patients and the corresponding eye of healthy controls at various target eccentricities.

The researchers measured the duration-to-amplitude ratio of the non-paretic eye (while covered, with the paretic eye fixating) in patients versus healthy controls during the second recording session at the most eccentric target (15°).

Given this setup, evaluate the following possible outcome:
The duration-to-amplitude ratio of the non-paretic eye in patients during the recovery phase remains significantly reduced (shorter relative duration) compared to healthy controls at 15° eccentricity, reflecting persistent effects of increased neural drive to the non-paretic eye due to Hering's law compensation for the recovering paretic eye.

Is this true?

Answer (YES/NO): NO